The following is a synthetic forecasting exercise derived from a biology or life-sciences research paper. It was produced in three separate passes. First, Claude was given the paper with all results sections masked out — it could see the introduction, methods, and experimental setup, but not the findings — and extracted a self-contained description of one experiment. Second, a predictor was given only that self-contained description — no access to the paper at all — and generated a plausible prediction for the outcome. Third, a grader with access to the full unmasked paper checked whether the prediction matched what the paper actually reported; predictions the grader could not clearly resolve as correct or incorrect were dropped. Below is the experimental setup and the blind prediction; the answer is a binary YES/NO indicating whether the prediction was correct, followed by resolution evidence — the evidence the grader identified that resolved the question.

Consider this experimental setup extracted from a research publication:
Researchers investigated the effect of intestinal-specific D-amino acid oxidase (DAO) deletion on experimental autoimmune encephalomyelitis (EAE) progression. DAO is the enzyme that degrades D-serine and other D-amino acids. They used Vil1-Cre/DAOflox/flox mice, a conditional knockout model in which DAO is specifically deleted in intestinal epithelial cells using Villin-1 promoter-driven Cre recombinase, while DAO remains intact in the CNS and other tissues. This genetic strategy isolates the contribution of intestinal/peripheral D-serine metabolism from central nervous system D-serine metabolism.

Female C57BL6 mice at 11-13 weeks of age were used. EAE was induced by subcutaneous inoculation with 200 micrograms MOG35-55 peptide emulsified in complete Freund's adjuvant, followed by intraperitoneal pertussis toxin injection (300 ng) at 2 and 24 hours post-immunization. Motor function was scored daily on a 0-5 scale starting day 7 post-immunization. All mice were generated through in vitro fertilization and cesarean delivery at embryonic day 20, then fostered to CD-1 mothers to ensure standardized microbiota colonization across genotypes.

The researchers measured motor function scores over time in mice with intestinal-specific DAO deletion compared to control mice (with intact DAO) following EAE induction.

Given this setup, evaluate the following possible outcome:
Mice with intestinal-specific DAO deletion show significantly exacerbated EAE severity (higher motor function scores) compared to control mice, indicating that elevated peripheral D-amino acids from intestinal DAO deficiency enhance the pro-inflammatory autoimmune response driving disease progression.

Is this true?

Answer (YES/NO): NO